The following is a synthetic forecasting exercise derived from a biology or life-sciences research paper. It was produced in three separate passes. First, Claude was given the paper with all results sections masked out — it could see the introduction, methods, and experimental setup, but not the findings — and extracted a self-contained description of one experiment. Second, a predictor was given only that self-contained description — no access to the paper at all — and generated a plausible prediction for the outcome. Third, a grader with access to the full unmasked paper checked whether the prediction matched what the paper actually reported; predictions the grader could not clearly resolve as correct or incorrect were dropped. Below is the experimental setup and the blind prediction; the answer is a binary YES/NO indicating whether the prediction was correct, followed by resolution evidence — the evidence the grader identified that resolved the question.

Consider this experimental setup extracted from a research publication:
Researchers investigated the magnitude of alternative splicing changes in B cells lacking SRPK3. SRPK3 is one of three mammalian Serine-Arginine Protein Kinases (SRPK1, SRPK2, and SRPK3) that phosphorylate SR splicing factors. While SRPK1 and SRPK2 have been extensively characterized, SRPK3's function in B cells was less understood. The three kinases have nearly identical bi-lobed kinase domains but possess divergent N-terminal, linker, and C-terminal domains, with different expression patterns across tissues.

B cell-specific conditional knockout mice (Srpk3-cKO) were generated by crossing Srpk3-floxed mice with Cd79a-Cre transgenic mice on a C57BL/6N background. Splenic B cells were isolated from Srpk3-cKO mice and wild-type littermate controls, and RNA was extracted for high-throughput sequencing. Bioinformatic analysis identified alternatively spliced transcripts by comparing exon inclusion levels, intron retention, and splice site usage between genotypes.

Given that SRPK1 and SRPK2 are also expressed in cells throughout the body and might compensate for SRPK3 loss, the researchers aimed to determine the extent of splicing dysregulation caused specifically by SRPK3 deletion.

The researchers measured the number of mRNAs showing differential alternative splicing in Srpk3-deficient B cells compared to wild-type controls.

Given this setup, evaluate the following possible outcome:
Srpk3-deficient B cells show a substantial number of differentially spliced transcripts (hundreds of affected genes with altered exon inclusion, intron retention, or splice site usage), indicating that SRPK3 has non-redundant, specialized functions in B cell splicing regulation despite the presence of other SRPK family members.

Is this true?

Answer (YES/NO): YES